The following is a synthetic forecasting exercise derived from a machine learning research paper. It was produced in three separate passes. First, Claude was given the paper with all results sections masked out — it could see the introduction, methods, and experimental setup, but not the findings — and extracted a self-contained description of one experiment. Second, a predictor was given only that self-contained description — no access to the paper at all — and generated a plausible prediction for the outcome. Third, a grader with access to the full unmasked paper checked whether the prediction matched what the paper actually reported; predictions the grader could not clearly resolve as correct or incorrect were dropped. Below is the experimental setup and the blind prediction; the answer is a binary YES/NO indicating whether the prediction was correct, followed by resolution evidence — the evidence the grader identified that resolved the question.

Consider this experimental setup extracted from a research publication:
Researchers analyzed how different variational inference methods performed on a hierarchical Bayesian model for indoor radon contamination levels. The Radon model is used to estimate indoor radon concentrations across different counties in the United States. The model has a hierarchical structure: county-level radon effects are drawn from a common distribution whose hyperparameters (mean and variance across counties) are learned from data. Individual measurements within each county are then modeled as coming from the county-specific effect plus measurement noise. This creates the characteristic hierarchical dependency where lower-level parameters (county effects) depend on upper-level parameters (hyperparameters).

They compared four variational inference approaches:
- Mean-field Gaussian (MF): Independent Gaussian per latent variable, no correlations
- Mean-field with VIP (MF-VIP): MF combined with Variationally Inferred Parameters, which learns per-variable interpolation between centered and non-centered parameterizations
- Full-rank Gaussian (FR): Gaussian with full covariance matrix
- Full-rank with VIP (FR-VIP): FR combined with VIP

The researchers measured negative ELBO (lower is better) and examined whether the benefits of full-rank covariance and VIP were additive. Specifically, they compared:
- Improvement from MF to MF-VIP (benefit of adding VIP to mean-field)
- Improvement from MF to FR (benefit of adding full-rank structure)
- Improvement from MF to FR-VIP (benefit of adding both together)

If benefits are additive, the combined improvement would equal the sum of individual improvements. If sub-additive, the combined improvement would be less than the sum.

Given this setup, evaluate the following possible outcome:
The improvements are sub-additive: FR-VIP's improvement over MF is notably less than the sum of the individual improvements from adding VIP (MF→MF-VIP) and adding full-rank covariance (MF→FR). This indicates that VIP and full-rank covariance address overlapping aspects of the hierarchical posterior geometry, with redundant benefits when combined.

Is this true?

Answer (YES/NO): YES